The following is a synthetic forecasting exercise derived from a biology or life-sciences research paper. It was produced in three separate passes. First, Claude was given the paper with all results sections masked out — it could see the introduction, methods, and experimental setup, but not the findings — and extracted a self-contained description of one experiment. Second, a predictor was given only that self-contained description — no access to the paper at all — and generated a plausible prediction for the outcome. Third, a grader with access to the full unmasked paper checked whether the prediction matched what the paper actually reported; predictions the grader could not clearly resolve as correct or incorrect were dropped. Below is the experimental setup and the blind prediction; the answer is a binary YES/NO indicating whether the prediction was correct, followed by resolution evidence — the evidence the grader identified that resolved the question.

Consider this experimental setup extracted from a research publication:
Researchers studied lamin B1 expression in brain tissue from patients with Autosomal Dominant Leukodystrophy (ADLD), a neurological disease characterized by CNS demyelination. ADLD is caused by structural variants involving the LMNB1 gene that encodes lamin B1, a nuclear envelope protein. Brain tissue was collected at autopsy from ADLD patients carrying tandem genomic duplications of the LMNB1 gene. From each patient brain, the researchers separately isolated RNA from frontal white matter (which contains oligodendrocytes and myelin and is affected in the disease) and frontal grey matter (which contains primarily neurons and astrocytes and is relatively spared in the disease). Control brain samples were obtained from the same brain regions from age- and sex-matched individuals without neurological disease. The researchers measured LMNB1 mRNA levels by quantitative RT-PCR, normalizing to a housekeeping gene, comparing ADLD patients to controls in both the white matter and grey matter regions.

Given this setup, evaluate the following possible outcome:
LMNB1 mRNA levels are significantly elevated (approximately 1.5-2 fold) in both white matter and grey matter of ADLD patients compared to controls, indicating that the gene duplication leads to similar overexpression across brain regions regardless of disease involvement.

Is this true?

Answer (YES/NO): NO